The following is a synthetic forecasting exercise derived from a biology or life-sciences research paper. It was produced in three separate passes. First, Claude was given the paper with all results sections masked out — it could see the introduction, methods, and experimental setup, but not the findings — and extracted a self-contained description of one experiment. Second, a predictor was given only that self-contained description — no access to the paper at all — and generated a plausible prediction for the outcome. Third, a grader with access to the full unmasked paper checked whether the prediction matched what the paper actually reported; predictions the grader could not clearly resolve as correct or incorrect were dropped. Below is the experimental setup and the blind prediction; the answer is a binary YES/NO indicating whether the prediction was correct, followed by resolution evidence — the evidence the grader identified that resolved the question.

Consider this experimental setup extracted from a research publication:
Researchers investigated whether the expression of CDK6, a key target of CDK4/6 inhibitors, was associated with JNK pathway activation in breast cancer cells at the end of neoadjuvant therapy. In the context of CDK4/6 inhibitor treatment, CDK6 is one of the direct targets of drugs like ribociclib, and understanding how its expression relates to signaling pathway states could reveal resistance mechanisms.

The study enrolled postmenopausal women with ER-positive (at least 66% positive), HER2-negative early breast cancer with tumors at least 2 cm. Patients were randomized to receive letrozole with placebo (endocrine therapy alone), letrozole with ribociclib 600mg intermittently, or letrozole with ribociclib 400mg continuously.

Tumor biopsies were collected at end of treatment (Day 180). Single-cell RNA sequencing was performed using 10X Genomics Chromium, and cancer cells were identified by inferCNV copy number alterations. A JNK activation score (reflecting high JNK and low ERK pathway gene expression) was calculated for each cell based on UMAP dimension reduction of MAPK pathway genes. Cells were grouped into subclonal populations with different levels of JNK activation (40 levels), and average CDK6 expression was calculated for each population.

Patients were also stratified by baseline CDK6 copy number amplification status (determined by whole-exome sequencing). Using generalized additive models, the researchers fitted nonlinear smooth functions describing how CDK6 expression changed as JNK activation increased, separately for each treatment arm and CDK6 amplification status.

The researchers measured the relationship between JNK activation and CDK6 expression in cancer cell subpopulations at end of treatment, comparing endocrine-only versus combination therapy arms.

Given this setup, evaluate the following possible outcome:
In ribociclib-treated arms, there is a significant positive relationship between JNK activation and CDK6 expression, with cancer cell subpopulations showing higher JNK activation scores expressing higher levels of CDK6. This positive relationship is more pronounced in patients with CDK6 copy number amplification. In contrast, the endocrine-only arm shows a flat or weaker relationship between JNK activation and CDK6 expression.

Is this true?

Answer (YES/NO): NO